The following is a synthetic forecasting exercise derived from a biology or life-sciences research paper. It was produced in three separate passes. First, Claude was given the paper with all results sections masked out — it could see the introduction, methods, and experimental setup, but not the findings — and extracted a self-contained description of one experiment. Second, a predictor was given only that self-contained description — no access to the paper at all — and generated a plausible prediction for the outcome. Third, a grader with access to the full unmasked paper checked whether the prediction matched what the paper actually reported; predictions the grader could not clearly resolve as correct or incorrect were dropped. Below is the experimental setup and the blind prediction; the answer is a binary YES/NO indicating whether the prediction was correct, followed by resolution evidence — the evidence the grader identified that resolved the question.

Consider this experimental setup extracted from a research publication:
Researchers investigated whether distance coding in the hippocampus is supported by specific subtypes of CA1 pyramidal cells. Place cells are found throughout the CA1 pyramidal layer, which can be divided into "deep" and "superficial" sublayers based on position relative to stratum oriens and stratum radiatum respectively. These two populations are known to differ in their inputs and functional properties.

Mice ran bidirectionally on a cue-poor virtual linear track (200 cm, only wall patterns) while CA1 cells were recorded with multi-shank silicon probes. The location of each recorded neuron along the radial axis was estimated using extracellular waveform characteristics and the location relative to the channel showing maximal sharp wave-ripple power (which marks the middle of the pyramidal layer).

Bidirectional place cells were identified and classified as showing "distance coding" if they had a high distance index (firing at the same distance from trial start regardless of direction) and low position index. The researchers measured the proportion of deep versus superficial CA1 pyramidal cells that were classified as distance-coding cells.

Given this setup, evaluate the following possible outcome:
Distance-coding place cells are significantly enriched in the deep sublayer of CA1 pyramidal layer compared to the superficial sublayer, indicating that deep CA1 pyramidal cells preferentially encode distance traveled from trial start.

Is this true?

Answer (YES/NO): NO